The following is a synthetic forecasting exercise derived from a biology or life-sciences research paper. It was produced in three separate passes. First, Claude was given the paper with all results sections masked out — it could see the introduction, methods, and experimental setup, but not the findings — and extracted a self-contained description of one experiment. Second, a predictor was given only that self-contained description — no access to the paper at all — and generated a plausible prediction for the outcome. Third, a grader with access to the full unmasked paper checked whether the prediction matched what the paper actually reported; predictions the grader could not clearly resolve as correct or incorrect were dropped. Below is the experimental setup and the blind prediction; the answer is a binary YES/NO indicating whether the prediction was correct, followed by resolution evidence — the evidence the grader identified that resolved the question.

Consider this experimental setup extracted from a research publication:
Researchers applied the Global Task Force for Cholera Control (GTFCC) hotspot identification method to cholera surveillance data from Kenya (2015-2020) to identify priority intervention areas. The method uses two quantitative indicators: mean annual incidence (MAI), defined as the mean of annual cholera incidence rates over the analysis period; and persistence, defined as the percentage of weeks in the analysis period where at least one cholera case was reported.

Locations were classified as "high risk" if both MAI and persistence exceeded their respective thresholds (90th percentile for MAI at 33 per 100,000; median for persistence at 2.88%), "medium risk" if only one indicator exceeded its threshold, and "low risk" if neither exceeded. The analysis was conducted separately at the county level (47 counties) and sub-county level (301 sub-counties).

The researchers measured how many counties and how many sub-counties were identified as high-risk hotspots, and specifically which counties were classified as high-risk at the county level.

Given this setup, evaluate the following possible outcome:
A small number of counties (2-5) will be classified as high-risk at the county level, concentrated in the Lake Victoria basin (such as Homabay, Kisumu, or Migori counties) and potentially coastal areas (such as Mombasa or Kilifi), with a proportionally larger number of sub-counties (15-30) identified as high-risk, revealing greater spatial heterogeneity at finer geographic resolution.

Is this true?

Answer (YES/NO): NO